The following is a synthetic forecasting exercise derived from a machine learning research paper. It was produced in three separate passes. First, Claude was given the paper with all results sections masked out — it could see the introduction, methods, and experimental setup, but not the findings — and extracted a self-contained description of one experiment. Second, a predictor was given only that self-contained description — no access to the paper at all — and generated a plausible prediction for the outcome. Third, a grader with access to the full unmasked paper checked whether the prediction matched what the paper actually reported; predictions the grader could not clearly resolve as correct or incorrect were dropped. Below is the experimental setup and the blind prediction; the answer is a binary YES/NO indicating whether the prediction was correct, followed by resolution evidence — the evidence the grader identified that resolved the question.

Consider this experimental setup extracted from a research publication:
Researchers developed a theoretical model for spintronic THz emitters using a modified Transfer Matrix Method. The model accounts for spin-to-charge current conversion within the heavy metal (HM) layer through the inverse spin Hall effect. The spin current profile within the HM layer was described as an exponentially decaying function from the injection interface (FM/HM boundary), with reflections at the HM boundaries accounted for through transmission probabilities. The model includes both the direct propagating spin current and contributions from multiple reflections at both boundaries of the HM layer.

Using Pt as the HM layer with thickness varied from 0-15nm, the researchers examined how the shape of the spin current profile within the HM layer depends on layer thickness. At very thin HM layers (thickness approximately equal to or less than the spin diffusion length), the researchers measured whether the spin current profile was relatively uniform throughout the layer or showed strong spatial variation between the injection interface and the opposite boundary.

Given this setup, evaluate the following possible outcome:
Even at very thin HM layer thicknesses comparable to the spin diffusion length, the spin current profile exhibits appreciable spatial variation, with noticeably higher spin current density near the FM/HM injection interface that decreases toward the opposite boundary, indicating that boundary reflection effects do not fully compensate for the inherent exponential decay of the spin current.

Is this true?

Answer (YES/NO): YES